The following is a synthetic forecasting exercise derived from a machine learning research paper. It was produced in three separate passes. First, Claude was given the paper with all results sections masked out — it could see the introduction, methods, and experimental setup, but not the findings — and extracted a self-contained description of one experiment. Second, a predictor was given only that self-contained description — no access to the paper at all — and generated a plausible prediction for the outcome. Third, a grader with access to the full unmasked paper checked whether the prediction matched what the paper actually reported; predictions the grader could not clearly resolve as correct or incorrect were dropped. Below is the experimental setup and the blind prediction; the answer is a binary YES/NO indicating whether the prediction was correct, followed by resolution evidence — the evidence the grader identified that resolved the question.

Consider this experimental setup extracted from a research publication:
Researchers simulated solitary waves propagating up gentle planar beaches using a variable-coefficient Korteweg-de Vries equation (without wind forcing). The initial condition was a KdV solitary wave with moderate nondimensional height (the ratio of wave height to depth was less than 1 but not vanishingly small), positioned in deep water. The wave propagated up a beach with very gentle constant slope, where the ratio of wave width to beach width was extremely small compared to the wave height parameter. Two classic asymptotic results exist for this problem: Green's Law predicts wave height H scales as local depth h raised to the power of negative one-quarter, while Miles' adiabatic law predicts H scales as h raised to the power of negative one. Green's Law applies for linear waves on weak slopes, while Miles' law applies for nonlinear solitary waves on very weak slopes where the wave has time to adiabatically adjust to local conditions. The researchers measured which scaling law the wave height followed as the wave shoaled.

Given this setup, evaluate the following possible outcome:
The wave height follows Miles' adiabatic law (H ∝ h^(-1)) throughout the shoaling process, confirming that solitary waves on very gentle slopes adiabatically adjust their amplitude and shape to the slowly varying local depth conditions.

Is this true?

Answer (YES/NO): YES